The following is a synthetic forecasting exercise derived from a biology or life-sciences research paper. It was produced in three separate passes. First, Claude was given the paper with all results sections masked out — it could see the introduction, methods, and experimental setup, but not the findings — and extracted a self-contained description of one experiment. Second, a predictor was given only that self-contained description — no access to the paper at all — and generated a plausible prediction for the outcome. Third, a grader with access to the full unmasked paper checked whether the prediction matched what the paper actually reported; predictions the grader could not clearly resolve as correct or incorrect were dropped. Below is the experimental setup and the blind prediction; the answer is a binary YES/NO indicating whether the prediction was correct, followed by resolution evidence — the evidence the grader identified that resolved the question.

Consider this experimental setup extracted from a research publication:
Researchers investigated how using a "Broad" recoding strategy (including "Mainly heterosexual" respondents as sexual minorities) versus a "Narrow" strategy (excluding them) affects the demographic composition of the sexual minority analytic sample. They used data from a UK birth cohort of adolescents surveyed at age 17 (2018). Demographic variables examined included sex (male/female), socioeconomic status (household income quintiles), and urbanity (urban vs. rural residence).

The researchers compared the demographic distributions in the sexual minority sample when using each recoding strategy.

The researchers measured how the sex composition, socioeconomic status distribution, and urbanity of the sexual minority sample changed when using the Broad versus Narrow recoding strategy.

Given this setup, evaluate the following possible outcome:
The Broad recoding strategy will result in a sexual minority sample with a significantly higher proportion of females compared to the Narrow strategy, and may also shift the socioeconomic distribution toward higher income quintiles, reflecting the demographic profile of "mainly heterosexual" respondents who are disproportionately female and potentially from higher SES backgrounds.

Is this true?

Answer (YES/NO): NO